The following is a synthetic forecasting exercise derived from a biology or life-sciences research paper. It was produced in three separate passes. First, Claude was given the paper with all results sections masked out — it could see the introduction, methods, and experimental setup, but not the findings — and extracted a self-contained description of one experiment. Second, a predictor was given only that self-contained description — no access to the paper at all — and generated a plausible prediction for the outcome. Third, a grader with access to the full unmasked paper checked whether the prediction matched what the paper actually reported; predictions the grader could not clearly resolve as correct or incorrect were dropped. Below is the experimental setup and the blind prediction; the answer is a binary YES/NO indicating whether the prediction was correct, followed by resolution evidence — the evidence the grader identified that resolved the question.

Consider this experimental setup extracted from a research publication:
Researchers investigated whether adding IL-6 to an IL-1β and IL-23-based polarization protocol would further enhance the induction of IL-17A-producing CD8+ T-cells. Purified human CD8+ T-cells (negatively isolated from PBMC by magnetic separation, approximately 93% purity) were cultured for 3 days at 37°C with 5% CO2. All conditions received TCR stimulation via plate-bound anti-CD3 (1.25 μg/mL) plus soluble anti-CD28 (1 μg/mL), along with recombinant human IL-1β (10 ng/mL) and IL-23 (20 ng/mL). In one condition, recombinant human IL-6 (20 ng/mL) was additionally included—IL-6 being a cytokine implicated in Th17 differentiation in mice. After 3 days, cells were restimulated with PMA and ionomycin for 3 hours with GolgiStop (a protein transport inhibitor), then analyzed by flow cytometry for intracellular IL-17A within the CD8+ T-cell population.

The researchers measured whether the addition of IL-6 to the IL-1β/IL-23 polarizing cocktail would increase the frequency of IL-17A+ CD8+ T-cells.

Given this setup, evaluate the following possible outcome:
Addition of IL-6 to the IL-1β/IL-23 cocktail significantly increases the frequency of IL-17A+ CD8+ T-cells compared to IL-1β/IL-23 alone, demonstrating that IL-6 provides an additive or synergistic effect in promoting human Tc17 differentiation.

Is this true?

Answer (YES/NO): NO